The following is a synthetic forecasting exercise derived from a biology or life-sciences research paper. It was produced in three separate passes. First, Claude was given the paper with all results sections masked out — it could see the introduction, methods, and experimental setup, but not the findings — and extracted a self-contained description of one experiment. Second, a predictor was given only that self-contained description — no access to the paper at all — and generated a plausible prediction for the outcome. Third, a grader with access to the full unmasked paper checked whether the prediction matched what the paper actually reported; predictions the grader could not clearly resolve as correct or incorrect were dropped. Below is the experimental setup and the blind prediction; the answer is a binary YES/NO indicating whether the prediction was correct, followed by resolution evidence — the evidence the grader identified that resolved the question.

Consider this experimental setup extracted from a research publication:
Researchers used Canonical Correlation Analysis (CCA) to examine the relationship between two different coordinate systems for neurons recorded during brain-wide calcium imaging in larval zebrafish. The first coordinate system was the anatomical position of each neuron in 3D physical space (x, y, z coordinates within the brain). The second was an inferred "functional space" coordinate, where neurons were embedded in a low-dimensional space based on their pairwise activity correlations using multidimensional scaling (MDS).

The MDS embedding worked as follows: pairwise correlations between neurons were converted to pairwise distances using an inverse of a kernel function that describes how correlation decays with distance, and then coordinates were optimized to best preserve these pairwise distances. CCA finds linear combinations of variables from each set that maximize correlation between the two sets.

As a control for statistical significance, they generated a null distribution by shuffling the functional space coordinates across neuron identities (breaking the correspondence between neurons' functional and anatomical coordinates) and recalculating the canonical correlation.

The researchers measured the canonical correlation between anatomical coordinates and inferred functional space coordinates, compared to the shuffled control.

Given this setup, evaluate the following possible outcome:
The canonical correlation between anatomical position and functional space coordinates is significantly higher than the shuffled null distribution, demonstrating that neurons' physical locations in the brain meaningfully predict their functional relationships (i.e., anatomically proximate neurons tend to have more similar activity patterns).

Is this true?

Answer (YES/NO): YES